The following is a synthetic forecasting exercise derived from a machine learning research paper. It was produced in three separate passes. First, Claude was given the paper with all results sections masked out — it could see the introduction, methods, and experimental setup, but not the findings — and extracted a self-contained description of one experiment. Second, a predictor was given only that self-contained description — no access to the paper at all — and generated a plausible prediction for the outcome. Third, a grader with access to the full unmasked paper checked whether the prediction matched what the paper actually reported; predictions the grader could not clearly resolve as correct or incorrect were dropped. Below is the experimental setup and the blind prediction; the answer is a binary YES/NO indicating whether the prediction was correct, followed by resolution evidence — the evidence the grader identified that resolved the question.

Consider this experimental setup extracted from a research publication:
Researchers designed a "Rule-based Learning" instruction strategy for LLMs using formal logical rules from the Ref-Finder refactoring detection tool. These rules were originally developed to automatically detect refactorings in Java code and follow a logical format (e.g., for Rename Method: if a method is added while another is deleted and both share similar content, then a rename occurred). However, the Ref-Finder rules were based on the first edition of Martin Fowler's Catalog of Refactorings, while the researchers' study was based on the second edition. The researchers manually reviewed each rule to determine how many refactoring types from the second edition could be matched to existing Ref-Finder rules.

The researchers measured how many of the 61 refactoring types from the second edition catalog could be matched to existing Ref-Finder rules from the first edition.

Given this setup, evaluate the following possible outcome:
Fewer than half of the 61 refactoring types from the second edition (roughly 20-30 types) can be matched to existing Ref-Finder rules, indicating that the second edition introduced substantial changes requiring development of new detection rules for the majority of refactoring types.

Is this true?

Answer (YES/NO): NO